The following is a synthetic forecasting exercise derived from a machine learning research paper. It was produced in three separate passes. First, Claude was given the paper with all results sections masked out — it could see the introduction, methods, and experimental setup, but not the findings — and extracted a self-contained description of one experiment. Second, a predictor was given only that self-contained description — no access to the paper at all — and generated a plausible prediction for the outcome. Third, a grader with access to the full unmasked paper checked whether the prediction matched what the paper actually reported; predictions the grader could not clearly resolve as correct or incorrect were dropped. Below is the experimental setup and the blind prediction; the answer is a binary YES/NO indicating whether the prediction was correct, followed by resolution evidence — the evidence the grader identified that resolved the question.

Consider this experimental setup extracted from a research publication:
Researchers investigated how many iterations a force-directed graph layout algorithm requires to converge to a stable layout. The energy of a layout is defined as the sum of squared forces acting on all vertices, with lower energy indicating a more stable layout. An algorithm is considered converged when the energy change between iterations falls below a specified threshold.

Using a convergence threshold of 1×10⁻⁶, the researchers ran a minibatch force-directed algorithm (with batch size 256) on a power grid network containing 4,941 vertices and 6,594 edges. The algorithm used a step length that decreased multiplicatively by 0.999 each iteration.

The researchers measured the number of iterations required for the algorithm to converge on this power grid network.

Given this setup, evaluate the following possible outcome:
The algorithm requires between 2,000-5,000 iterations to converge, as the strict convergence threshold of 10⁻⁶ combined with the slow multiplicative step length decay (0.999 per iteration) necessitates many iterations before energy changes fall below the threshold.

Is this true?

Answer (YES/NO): NO